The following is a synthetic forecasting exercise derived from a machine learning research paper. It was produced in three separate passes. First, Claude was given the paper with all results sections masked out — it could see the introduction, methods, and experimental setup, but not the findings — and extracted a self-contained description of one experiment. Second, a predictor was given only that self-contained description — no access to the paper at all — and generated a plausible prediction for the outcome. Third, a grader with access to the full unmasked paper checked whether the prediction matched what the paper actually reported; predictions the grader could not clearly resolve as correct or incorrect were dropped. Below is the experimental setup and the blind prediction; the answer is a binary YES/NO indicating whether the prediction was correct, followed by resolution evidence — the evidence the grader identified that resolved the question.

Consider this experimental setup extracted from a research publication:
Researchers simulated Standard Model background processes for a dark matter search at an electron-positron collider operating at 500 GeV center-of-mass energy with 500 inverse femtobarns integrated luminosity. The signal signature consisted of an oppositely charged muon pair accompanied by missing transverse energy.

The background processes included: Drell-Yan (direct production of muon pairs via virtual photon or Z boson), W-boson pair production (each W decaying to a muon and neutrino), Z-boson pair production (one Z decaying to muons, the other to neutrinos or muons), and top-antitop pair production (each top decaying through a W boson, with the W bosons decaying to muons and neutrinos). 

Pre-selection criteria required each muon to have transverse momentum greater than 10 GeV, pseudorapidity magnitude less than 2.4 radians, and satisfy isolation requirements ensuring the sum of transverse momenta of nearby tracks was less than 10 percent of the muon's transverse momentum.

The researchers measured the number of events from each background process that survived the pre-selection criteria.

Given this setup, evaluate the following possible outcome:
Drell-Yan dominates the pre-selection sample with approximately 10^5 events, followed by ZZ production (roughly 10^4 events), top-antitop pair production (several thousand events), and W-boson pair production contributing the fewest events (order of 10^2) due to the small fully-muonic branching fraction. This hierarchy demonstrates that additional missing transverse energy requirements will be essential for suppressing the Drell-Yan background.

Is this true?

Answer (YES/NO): NO